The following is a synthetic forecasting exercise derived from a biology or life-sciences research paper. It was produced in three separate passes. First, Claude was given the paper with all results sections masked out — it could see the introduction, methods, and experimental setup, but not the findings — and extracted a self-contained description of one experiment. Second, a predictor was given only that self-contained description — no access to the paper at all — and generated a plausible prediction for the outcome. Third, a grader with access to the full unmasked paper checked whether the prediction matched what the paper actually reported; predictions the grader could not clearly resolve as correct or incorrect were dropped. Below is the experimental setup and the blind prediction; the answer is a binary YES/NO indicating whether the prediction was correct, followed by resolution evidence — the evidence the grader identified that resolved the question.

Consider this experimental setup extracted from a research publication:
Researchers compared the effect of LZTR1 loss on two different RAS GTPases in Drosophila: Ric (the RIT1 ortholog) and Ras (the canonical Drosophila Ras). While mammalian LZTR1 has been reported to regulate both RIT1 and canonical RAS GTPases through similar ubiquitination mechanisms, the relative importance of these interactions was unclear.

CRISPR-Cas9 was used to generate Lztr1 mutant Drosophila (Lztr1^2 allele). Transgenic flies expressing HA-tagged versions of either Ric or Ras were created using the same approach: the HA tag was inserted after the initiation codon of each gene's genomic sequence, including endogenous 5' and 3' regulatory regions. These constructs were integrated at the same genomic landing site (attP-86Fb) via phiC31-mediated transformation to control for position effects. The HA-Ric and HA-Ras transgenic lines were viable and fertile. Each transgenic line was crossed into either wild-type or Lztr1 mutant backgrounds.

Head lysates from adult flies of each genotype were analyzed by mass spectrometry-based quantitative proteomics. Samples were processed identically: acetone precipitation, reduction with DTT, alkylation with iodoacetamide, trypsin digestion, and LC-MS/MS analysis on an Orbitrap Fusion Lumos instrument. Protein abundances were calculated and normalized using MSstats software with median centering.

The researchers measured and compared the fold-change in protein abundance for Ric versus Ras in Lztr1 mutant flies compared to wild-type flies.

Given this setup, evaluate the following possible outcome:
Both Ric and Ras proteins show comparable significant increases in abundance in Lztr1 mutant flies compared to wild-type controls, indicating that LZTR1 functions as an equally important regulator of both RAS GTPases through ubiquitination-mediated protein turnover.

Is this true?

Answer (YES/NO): NO